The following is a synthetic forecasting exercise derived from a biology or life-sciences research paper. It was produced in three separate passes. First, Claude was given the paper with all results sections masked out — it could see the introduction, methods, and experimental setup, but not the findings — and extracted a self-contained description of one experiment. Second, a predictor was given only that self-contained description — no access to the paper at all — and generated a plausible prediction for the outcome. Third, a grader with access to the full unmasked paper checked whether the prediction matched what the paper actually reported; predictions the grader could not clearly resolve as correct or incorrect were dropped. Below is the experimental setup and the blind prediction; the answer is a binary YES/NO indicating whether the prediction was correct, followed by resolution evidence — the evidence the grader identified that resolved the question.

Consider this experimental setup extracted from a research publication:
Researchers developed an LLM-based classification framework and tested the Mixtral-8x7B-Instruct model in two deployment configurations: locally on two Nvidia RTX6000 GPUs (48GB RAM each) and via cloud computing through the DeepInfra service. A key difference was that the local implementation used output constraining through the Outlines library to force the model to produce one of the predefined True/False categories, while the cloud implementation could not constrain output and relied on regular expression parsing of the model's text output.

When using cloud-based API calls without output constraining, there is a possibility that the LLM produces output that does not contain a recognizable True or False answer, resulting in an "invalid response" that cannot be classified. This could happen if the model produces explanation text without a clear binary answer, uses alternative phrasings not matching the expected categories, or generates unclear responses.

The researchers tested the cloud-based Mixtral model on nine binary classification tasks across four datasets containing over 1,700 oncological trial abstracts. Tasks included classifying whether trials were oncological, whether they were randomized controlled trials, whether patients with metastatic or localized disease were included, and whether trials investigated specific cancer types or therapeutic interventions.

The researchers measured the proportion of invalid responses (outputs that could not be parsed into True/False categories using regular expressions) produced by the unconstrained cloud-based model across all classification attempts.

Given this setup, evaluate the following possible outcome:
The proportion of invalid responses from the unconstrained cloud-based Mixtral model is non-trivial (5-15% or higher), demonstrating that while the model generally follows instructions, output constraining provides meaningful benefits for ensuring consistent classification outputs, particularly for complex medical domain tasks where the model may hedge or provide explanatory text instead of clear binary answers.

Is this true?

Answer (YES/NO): NO